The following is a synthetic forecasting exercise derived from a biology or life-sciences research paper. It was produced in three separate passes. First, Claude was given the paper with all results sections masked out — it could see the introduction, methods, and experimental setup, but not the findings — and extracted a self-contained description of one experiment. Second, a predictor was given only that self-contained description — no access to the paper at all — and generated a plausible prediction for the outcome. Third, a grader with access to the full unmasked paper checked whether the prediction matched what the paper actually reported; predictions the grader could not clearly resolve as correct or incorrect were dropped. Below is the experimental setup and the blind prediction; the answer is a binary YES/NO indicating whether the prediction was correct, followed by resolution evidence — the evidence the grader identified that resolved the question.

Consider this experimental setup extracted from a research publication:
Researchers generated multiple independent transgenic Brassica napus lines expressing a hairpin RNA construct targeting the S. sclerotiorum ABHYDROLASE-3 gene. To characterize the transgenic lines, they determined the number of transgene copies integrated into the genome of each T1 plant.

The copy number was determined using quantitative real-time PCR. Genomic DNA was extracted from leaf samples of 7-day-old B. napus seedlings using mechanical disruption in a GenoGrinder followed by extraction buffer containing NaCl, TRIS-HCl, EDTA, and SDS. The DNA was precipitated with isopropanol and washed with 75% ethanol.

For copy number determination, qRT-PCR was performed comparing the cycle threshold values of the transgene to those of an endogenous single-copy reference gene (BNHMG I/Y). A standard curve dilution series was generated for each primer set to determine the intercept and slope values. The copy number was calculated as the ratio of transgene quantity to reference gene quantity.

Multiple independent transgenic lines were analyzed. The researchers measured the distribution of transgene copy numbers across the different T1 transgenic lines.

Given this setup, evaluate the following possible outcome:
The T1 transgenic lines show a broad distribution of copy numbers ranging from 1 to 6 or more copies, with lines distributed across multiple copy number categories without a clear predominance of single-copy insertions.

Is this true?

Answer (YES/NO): NO